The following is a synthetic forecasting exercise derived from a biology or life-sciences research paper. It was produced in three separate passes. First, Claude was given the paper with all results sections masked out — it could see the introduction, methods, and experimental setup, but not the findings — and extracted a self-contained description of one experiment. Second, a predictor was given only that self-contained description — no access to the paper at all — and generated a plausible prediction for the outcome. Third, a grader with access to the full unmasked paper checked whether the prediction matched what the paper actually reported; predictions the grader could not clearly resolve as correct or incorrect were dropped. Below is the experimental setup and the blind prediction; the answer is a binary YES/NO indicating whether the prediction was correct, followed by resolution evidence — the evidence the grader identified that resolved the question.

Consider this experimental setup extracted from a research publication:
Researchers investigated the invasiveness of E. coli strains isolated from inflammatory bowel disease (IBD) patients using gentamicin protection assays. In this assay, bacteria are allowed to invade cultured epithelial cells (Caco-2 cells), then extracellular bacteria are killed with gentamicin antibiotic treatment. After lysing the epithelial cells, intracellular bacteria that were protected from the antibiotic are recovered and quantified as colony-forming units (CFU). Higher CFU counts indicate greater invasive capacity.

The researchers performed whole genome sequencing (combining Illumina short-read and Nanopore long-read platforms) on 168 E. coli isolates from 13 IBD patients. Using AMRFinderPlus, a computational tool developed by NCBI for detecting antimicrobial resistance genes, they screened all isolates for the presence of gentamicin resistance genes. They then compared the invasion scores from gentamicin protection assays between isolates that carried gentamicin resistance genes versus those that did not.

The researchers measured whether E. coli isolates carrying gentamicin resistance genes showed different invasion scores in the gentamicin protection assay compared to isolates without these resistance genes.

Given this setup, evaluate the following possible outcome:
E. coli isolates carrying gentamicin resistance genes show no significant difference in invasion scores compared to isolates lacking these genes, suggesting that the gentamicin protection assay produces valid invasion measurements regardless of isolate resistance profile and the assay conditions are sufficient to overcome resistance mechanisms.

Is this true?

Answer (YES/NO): NO